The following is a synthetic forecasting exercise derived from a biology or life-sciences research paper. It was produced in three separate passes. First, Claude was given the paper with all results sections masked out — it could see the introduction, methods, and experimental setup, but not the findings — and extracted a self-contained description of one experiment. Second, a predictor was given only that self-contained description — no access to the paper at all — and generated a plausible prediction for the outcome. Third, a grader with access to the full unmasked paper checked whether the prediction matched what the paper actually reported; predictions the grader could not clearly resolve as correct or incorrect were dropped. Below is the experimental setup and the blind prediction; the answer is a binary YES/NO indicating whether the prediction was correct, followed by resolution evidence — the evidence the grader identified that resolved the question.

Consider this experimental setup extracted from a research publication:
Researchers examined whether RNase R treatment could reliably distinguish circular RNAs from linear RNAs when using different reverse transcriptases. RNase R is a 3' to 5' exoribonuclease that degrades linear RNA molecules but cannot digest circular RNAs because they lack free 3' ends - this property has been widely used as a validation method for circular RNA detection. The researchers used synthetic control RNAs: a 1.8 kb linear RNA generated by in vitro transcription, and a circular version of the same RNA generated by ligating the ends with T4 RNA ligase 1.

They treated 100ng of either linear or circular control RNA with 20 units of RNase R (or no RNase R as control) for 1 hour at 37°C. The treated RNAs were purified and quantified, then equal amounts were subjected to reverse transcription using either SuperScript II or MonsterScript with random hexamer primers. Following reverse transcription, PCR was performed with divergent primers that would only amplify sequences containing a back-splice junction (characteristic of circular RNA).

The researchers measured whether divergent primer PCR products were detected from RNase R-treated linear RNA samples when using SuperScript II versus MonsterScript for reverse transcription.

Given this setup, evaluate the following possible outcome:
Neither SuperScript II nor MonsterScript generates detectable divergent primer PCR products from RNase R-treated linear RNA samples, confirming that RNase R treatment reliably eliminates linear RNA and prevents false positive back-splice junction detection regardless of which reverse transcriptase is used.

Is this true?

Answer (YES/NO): NO